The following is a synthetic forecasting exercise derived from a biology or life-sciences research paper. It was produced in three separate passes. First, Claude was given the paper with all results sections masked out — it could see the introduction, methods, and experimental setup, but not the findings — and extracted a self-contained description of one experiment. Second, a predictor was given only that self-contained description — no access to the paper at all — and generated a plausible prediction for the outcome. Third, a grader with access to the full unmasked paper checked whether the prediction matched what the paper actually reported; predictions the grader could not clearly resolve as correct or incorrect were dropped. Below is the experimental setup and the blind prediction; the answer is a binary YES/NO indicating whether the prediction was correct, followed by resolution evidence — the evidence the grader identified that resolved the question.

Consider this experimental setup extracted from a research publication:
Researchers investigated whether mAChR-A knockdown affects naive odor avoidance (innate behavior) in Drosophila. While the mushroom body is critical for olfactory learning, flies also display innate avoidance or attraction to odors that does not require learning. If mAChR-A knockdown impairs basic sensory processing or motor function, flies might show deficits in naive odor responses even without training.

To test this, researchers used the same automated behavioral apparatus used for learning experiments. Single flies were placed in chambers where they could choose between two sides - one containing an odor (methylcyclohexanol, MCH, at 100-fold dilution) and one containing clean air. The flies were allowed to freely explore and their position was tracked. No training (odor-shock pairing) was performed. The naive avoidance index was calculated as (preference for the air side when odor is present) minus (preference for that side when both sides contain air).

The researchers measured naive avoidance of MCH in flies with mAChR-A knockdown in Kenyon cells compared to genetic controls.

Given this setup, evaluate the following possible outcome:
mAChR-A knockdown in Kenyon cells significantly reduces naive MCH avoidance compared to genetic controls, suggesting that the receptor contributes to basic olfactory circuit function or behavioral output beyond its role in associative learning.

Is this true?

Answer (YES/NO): NO